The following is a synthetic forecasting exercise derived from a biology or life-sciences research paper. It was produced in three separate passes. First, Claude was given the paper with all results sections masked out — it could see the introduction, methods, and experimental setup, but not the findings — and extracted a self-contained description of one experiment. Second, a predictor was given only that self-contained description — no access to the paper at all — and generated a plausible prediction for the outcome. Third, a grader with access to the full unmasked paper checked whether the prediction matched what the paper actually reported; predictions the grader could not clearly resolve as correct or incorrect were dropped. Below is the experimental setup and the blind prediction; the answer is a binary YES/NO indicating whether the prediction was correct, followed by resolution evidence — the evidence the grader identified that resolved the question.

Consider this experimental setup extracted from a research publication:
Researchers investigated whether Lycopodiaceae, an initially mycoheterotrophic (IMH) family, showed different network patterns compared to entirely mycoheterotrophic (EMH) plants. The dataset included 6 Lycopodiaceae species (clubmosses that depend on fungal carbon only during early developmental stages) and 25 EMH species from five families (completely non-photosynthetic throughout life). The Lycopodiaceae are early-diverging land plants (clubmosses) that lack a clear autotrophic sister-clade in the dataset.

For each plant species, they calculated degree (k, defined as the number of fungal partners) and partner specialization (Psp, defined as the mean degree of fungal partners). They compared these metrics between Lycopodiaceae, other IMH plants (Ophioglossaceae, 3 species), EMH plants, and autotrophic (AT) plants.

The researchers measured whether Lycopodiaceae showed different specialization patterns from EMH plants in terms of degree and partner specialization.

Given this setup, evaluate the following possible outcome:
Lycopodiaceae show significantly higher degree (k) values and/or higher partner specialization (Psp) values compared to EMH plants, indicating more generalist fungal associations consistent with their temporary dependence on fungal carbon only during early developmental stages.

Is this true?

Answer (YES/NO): NO